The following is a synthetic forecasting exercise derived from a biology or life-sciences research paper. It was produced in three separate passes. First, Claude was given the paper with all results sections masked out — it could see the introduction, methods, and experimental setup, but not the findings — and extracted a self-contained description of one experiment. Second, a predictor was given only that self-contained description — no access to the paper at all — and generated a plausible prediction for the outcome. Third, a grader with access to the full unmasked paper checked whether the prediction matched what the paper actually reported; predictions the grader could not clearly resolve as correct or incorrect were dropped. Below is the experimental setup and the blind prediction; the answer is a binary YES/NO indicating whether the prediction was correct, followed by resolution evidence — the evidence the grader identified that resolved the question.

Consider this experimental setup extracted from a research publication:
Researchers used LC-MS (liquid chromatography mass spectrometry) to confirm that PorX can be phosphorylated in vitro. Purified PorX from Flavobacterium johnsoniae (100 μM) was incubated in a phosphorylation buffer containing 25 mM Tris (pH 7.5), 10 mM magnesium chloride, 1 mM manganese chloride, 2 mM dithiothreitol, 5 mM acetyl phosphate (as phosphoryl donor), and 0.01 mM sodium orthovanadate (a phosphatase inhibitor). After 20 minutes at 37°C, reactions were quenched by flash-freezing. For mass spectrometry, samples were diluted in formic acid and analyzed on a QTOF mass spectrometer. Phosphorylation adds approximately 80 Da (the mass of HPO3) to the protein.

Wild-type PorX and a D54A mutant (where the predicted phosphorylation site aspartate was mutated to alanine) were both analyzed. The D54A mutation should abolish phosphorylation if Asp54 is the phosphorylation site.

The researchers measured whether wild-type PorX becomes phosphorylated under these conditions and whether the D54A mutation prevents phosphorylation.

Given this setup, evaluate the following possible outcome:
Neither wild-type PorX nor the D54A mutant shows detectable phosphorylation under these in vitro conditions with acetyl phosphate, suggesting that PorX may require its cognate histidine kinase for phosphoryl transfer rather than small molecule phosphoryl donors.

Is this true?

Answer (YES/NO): NO